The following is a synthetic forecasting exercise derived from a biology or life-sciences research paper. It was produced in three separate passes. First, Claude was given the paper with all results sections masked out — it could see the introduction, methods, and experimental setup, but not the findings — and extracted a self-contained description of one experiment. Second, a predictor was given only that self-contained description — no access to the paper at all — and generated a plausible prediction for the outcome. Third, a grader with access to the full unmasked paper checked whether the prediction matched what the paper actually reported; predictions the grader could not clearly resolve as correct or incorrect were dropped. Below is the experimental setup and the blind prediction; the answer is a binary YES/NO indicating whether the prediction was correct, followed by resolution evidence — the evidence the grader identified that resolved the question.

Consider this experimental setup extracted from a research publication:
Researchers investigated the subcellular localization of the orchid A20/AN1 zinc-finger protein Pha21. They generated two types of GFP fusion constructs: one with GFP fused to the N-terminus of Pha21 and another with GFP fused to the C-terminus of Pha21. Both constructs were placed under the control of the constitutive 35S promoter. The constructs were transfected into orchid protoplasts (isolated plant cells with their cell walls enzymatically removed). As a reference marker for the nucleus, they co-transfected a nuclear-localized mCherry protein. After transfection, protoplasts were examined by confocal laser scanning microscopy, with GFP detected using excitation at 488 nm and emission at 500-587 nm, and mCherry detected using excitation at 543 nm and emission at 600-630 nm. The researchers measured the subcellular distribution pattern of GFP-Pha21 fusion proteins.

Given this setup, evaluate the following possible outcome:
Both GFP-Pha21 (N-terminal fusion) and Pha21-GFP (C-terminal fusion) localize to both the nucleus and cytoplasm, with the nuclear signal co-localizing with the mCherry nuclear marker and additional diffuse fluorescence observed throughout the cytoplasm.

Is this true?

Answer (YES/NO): NO